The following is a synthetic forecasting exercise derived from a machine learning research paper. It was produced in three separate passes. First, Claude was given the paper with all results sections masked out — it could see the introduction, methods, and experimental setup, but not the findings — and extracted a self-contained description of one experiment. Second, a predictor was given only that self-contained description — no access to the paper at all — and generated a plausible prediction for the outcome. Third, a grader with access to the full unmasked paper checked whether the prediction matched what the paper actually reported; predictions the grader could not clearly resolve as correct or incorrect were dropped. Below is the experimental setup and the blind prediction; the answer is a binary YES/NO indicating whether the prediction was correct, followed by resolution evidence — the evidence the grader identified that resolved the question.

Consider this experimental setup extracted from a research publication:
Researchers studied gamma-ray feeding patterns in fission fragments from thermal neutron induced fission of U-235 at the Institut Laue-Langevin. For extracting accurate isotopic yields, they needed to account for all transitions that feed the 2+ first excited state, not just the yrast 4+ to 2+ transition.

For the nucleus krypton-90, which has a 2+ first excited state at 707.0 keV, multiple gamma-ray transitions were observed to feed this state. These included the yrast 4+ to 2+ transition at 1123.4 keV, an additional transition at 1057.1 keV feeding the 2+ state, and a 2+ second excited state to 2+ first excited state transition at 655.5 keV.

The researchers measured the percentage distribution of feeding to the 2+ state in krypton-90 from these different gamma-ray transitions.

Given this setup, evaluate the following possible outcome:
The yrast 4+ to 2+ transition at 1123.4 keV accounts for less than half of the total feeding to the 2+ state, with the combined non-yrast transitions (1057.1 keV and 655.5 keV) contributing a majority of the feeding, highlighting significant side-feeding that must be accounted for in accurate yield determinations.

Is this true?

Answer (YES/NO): YES